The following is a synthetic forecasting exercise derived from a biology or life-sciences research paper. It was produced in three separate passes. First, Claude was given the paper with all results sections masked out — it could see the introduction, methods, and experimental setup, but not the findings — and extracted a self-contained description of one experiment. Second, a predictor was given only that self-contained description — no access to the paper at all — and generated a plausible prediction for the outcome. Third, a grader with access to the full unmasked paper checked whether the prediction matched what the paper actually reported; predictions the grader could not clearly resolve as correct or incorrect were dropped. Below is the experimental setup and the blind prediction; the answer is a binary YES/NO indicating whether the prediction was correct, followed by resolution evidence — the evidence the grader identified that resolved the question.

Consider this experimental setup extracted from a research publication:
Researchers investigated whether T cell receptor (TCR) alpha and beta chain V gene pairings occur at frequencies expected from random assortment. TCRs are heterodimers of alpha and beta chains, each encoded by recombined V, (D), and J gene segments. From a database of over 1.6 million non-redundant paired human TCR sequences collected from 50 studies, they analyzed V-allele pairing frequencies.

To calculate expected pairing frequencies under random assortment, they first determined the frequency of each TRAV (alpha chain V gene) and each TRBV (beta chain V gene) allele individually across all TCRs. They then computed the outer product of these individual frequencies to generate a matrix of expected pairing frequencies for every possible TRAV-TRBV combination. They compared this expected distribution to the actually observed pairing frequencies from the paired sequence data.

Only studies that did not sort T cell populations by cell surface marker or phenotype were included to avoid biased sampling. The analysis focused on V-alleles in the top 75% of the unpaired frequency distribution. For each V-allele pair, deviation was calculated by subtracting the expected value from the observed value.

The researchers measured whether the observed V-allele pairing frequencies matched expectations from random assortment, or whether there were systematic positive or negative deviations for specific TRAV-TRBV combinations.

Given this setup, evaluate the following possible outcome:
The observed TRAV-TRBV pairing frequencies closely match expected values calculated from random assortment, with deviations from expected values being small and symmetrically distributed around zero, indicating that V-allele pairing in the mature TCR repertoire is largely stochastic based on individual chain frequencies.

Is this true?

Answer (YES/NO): NO